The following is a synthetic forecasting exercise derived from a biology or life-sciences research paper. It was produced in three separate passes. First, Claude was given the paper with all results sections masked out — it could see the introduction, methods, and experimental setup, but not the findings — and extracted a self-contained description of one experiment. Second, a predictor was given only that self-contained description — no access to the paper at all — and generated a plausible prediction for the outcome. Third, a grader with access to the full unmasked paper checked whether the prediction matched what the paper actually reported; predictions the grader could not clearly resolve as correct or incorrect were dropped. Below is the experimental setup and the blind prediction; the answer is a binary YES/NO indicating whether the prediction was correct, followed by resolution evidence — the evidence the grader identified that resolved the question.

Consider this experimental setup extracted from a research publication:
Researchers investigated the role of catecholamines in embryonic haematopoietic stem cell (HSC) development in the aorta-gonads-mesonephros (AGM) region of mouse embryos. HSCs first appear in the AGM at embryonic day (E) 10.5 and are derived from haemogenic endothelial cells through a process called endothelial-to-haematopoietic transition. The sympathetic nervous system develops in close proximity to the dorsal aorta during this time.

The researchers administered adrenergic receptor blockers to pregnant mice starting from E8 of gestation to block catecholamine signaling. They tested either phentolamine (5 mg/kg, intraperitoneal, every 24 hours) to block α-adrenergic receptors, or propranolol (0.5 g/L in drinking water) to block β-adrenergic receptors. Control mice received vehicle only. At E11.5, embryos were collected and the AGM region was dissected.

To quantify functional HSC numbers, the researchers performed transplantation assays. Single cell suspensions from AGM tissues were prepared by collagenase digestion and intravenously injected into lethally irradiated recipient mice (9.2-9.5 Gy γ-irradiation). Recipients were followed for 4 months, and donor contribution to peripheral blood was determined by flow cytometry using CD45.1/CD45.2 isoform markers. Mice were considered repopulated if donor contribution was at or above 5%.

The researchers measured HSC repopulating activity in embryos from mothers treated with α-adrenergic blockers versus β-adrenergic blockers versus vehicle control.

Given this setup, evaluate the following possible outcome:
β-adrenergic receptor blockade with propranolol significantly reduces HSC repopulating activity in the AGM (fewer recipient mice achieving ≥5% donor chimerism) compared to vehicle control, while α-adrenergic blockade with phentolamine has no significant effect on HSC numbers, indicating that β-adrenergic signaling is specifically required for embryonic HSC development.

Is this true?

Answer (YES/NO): YES